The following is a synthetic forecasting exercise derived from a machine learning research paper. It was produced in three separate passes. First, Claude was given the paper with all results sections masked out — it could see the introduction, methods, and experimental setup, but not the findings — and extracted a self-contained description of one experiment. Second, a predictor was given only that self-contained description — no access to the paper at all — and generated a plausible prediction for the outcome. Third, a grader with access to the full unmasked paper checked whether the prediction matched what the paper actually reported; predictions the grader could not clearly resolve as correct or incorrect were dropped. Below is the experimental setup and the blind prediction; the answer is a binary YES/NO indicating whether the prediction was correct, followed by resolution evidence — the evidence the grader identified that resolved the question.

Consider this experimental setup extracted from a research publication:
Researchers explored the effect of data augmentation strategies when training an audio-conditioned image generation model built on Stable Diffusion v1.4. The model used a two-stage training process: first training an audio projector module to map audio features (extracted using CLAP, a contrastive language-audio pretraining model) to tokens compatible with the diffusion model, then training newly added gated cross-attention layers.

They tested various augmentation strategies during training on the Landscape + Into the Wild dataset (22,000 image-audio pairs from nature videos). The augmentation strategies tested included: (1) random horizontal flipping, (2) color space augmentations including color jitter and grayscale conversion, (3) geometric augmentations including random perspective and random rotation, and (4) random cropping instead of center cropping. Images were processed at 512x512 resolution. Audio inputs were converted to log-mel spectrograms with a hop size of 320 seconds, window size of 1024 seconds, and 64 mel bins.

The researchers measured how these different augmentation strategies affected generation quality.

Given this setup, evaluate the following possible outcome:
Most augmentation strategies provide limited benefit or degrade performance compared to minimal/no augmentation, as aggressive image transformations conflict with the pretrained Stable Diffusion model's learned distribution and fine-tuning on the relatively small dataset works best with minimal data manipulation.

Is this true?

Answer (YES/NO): NO